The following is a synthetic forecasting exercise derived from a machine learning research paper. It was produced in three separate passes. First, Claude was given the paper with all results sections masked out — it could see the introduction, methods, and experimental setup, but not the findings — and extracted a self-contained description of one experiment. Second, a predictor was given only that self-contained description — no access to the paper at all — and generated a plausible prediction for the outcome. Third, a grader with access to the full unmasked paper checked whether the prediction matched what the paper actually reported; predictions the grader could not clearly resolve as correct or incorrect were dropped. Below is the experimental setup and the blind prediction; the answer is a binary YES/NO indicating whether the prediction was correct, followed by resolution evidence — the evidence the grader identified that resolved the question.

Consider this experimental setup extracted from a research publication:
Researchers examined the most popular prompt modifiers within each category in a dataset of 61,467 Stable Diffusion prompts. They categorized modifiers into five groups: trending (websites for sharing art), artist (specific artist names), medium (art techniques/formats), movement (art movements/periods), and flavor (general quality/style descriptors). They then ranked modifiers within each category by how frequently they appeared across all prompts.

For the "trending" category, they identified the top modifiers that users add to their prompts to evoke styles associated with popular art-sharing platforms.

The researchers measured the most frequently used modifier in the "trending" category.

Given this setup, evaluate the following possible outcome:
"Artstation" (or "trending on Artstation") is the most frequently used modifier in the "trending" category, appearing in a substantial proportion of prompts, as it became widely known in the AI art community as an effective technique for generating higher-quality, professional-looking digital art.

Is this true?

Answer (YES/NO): YES